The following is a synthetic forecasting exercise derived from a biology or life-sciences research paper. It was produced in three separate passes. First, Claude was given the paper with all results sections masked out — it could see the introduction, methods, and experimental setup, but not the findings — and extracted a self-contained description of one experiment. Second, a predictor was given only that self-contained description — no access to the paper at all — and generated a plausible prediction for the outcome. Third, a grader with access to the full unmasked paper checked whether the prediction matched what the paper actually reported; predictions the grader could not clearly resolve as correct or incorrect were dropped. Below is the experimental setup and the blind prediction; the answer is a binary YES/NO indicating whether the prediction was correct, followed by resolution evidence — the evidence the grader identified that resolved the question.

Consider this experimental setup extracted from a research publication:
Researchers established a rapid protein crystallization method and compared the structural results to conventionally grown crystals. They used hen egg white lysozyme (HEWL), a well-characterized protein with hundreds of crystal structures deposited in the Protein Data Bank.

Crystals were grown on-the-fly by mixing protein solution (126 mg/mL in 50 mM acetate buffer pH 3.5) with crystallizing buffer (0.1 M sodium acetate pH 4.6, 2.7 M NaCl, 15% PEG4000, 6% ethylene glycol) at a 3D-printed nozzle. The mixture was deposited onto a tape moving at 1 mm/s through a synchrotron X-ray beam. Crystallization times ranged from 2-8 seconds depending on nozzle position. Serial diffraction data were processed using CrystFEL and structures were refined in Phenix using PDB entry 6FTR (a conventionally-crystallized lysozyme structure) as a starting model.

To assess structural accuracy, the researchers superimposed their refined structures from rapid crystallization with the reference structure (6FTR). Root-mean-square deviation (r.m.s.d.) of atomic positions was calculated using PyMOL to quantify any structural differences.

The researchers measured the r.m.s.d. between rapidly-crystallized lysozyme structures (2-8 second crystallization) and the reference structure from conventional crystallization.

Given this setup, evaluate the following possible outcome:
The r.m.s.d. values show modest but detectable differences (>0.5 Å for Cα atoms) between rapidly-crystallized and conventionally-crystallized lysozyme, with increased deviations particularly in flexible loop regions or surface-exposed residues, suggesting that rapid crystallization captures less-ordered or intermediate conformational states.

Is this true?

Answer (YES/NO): NO